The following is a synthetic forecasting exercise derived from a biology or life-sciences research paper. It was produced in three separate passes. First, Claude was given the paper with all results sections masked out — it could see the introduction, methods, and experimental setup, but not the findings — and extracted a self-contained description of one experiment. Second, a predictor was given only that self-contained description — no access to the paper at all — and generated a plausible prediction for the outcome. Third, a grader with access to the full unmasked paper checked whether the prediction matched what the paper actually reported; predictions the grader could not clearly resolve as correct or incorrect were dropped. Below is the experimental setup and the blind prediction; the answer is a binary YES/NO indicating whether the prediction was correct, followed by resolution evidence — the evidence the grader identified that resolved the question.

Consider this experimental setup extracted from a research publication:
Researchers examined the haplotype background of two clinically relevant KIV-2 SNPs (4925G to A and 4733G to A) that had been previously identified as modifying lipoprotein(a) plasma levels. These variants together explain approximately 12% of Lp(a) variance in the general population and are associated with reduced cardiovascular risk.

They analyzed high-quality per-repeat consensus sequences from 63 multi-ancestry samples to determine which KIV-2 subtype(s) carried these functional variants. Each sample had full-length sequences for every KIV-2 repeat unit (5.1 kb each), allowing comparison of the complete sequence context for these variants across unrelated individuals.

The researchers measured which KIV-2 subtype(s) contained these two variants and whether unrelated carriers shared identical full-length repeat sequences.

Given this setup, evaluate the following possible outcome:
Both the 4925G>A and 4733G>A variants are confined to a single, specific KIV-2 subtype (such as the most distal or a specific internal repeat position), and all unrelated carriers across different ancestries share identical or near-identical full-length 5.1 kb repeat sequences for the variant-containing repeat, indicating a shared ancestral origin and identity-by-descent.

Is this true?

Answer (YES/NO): NO